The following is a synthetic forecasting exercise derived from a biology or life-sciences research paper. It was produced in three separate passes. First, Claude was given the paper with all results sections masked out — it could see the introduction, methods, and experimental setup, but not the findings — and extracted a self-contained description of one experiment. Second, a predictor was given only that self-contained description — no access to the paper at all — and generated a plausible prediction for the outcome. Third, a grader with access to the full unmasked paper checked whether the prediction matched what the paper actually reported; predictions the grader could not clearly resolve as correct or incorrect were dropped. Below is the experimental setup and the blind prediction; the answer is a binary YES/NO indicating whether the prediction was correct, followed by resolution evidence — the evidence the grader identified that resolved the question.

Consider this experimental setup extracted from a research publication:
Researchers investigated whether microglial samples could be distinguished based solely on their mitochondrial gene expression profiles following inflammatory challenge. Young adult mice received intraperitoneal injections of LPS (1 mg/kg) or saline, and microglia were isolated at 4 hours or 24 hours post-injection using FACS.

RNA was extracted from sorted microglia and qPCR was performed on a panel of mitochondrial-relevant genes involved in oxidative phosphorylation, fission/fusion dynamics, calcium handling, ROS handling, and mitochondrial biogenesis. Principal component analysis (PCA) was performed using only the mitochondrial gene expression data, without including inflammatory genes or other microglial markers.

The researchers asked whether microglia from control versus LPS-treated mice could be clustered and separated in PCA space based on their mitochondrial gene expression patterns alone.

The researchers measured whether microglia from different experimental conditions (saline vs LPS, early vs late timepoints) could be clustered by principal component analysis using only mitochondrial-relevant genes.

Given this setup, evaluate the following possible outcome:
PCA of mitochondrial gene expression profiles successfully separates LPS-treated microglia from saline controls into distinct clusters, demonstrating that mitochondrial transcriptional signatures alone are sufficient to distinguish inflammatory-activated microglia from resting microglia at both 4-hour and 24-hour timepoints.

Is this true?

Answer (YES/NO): NO